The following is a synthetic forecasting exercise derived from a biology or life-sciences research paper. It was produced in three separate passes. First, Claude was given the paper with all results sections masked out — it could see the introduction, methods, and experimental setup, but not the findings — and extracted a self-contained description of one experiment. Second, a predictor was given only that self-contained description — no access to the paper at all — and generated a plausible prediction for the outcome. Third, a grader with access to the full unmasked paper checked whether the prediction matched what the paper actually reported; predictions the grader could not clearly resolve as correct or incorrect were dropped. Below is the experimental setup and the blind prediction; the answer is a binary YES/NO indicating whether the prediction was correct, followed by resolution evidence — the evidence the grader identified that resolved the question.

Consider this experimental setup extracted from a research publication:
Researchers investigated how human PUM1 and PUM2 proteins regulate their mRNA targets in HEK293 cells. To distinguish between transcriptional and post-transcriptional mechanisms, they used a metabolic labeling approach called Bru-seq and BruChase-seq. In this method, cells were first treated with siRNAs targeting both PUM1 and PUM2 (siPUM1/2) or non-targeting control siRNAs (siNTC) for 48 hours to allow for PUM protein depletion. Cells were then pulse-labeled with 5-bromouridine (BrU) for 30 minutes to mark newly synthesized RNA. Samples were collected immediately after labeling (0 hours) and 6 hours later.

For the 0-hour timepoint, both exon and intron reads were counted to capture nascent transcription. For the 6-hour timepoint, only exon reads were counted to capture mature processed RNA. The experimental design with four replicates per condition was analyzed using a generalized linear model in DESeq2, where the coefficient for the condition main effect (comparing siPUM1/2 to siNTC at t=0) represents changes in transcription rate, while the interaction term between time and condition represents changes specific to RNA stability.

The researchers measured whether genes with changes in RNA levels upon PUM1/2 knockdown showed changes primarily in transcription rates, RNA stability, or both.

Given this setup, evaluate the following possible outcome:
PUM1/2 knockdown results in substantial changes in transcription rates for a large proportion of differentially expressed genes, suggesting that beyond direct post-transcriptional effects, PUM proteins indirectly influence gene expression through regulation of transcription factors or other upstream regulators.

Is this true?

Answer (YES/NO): NO